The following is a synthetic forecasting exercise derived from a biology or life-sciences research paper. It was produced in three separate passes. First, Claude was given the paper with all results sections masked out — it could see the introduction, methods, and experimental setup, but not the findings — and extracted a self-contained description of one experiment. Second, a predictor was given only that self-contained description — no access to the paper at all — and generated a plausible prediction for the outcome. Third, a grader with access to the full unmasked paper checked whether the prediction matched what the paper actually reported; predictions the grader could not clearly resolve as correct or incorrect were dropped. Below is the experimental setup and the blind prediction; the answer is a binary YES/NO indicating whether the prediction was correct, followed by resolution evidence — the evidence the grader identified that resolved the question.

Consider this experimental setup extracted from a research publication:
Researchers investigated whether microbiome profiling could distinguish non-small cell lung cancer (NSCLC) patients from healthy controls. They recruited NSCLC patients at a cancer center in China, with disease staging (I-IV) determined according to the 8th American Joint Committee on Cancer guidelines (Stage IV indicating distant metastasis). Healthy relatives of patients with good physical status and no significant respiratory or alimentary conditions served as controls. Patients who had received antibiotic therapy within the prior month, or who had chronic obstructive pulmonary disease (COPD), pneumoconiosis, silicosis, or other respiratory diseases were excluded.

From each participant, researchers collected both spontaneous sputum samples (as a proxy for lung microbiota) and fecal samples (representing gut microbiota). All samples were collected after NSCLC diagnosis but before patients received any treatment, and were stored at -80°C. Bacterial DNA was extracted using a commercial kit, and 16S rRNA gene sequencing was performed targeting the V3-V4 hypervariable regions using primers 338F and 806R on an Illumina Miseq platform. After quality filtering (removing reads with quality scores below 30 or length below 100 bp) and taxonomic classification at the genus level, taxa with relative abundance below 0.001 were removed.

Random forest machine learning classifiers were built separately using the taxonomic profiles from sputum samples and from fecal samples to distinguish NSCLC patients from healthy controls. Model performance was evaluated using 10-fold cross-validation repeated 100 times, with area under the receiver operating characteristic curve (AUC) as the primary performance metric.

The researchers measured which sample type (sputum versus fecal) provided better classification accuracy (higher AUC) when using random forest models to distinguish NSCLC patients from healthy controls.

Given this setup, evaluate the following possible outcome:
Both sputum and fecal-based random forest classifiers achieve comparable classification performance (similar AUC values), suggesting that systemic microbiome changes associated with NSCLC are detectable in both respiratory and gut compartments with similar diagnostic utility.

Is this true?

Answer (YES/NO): NO